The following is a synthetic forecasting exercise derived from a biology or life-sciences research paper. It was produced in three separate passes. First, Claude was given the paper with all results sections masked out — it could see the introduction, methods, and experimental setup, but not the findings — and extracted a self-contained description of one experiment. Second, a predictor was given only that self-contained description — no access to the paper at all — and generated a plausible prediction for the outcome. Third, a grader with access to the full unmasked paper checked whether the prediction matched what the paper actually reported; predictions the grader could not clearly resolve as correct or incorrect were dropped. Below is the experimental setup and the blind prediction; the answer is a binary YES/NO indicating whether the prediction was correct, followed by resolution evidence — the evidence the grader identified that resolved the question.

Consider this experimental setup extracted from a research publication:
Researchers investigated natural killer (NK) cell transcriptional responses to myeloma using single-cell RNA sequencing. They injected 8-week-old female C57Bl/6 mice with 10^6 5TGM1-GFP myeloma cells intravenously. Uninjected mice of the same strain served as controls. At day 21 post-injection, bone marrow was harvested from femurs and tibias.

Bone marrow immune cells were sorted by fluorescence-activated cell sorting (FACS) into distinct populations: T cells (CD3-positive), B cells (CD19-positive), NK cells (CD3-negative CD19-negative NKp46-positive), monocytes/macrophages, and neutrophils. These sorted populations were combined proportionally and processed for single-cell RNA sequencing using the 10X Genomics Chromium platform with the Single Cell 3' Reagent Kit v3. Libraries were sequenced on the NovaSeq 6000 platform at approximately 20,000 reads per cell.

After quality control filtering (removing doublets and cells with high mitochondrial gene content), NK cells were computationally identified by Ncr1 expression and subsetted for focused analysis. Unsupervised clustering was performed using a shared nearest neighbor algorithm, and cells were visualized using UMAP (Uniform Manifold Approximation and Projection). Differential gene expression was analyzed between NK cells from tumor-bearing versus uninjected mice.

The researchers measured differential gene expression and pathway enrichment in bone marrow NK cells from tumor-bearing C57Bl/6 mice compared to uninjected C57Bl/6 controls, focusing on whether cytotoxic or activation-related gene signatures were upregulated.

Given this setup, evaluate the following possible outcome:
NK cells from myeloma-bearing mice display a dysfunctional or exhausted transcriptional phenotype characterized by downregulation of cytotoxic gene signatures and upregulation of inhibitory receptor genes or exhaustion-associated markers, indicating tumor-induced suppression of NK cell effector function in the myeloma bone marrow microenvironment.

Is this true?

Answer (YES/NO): NO